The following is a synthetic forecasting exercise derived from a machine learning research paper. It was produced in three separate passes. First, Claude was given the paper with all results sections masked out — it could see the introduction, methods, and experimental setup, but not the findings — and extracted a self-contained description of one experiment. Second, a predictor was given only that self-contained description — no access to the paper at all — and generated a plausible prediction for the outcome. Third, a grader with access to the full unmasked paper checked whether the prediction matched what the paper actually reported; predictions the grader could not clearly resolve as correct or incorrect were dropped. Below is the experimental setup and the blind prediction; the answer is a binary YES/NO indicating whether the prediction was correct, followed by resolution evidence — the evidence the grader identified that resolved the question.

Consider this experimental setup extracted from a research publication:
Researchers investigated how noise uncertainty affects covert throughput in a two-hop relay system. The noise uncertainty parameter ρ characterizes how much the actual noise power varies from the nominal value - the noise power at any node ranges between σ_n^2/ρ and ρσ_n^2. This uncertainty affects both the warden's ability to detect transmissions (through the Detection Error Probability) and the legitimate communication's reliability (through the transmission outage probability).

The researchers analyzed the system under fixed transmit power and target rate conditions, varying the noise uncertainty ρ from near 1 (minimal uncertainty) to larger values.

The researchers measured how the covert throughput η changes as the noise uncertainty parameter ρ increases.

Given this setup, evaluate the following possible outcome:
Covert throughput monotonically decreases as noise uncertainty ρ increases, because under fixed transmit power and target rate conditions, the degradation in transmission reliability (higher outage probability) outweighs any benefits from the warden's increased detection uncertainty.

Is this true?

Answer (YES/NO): NO